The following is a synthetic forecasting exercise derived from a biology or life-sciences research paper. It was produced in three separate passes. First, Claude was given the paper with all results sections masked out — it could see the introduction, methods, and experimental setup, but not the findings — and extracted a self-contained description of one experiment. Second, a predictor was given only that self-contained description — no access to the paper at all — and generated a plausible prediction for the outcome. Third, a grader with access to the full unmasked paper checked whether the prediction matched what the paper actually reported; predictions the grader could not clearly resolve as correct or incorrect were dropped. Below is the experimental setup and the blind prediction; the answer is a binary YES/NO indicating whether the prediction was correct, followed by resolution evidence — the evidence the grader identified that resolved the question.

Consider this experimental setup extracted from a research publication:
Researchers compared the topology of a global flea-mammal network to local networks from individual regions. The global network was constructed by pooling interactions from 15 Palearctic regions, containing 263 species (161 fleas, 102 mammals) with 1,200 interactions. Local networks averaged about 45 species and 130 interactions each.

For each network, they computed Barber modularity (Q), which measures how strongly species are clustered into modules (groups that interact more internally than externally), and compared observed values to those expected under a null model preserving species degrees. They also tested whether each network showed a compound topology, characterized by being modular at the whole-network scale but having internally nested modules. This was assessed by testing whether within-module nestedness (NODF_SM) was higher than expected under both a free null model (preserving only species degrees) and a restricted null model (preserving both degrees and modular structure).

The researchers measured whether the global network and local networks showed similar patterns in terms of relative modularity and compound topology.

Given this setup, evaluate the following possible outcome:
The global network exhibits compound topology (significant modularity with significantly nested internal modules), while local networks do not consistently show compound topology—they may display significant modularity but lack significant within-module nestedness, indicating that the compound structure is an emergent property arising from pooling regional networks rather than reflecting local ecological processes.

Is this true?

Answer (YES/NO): NO